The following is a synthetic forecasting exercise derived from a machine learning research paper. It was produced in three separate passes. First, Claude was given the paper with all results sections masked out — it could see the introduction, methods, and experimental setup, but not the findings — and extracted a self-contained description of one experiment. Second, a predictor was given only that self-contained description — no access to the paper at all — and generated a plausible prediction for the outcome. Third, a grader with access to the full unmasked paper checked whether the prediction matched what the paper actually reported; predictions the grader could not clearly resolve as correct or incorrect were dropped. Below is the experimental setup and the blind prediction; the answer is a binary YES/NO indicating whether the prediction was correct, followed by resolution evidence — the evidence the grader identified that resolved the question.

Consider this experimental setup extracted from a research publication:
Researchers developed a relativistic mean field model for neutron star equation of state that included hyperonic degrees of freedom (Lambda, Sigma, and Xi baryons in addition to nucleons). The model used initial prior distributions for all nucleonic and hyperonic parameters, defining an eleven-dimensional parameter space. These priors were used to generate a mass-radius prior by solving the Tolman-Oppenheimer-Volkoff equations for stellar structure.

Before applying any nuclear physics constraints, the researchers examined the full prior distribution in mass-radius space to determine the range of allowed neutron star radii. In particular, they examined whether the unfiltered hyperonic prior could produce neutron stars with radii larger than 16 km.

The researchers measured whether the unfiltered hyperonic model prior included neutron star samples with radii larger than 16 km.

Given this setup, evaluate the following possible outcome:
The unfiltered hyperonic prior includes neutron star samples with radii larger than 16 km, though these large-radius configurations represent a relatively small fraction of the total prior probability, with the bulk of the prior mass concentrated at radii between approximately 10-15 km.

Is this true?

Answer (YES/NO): NO